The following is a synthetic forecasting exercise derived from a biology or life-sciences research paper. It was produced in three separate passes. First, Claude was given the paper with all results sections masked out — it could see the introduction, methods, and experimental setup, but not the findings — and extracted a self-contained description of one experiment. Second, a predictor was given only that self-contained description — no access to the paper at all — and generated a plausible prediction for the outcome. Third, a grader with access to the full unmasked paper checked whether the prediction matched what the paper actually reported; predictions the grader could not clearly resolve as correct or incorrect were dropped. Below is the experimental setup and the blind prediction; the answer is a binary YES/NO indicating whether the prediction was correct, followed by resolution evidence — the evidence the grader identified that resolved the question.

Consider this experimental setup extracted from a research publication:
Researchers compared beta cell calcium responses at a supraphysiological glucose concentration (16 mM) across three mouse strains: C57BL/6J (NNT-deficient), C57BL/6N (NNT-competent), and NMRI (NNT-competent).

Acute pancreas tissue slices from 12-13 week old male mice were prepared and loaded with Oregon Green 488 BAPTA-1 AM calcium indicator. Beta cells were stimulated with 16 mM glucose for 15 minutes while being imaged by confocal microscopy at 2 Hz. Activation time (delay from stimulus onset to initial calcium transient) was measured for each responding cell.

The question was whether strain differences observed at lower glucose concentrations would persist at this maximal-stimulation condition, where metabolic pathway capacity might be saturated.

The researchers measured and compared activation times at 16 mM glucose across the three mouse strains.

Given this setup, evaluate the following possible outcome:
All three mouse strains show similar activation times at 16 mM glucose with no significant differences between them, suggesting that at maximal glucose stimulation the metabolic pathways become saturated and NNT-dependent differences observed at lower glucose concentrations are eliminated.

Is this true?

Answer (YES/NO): NO